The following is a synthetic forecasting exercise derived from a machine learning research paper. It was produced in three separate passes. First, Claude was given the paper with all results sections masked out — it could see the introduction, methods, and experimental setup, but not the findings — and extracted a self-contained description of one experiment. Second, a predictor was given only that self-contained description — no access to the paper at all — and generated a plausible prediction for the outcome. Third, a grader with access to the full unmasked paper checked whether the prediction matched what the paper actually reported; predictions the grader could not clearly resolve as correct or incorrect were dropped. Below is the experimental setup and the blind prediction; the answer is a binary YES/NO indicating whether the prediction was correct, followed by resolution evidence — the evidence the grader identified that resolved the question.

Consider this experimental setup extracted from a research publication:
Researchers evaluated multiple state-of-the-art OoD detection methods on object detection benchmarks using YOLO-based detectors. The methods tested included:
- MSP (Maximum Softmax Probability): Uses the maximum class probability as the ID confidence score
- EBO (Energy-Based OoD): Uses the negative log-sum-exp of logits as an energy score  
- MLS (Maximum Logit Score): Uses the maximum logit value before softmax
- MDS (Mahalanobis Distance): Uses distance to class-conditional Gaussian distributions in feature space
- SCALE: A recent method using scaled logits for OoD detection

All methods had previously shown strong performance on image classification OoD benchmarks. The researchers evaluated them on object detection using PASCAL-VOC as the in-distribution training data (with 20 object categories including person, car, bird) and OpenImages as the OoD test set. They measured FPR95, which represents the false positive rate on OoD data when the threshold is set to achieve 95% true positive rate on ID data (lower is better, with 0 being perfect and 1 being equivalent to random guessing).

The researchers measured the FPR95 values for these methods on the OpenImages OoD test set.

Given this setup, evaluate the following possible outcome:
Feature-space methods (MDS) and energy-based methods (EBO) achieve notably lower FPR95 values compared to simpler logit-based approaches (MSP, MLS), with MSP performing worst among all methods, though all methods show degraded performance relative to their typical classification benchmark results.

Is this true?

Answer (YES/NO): NO